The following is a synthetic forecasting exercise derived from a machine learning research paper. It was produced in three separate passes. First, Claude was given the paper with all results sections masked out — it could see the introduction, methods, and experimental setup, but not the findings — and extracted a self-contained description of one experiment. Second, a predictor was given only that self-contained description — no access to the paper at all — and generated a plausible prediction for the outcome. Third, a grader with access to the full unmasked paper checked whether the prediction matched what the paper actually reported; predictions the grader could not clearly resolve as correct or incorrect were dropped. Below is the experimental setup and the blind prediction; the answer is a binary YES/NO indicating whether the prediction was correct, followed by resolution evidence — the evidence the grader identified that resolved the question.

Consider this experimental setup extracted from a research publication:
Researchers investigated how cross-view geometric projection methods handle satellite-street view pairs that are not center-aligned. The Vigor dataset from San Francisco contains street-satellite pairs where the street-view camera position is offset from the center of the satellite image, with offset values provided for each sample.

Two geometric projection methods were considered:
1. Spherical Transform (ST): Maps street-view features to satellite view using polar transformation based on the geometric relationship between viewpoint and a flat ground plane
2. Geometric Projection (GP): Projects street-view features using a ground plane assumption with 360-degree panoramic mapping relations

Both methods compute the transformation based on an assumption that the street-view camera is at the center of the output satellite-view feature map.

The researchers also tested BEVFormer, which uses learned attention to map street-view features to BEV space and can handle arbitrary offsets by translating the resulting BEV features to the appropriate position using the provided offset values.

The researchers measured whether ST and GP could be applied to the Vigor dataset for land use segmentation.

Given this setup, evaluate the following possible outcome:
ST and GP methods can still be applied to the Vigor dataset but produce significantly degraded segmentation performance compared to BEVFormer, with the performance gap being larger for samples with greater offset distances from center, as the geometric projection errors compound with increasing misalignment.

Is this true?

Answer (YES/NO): NO